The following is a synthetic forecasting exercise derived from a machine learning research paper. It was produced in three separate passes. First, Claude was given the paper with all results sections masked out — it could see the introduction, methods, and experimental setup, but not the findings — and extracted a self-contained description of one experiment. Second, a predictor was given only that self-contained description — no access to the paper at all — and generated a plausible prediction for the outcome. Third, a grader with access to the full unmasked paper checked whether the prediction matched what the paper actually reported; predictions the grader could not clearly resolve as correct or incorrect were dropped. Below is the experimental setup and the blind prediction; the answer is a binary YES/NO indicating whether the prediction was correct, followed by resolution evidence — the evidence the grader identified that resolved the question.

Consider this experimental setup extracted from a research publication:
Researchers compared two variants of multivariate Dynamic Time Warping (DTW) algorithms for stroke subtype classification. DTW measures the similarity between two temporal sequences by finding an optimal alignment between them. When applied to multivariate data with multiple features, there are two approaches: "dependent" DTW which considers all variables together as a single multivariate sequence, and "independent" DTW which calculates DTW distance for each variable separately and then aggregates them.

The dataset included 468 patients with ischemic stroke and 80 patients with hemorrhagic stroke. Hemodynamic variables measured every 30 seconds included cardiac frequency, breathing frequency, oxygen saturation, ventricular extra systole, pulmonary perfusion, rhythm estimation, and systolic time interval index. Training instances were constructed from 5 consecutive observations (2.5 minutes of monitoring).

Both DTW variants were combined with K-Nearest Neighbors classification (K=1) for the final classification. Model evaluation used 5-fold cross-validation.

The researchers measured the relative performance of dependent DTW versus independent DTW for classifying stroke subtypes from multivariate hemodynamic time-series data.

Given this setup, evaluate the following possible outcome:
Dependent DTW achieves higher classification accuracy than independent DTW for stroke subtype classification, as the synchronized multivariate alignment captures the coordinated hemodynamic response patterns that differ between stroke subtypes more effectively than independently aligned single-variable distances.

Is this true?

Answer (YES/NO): YES